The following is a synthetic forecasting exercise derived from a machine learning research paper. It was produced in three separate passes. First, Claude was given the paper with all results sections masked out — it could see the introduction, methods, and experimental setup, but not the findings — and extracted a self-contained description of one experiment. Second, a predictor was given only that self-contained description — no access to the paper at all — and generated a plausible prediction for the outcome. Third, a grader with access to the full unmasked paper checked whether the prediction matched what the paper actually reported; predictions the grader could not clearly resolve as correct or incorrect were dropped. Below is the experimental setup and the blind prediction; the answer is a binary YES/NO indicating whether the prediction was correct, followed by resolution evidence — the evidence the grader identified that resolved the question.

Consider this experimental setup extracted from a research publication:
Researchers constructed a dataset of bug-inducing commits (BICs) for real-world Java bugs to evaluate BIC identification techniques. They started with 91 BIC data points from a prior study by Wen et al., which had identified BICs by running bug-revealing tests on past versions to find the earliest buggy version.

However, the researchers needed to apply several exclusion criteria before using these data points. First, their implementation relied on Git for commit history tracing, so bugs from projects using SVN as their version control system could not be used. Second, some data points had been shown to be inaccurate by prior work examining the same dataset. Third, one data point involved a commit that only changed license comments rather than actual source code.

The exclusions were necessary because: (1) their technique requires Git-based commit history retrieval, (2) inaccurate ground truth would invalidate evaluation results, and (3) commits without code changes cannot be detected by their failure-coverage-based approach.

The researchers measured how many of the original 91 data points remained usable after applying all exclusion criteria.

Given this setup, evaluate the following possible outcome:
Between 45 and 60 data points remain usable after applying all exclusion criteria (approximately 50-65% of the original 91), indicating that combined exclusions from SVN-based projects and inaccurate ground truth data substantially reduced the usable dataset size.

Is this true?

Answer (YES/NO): NO